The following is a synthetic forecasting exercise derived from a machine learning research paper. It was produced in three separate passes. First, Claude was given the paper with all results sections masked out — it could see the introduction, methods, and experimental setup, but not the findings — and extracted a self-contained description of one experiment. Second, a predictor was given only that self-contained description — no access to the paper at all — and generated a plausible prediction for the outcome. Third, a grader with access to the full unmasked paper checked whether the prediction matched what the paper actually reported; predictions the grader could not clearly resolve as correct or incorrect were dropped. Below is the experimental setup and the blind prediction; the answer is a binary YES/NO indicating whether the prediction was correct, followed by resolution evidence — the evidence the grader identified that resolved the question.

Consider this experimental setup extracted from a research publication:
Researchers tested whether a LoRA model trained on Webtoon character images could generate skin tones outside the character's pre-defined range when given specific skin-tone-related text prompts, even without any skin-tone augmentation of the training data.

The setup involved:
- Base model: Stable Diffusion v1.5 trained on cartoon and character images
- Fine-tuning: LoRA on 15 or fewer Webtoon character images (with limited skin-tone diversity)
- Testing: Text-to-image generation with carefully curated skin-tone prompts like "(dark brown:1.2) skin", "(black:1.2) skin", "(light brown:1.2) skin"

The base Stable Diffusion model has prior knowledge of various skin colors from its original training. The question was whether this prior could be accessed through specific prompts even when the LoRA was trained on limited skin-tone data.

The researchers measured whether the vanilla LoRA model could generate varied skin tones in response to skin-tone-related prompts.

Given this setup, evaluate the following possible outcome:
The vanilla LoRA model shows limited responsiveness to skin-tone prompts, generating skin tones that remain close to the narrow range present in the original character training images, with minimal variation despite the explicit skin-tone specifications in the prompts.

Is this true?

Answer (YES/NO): NO